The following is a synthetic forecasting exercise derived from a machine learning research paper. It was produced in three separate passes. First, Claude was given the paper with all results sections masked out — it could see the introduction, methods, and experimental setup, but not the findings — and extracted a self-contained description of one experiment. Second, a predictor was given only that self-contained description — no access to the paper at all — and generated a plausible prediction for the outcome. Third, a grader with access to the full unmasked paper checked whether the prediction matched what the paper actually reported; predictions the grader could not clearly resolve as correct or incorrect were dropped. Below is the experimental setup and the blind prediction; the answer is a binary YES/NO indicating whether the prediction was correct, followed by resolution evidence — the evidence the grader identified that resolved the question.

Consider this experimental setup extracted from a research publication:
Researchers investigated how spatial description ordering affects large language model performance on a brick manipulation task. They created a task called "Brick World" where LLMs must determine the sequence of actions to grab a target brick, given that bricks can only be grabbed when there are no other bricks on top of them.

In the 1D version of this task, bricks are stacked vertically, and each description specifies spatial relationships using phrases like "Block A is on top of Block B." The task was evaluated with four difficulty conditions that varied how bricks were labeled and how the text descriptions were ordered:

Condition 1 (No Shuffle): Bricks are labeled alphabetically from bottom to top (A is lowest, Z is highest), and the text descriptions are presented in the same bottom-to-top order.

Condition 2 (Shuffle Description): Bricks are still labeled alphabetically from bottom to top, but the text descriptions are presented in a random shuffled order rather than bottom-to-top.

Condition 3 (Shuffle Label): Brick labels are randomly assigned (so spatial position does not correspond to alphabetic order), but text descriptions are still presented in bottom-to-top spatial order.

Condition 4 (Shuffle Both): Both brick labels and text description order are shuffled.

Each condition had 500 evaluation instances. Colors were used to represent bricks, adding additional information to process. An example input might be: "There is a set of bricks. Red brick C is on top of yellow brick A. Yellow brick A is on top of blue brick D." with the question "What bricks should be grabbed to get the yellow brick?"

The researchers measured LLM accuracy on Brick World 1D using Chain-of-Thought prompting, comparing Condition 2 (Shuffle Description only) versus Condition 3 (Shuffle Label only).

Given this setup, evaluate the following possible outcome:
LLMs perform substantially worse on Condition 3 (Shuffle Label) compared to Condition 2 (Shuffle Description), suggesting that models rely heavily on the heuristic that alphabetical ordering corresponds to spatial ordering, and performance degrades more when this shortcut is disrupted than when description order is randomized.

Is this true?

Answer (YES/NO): NO